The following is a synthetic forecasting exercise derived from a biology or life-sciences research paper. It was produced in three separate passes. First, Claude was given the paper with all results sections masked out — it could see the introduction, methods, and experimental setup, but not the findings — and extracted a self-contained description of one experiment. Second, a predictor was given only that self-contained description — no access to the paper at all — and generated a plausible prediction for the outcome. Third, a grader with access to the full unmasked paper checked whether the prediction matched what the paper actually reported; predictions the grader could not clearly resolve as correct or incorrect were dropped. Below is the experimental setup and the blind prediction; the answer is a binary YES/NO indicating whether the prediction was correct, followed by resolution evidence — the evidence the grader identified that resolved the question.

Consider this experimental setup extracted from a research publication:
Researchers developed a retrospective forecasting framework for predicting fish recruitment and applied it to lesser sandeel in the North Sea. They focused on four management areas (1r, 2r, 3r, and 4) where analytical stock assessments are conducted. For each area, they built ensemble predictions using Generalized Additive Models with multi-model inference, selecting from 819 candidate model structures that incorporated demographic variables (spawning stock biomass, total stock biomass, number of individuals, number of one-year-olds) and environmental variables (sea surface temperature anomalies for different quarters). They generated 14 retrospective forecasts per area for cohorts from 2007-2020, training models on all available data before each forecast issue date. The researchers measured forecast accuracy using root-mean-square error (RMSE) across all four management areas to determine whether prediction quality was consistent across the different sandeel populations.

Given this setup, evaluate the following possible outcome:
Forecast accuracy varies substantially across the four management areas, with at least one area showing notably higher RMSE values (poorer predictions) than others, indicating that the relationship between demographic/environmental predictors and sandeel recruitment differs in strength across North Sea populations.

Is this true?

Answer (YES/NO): NO